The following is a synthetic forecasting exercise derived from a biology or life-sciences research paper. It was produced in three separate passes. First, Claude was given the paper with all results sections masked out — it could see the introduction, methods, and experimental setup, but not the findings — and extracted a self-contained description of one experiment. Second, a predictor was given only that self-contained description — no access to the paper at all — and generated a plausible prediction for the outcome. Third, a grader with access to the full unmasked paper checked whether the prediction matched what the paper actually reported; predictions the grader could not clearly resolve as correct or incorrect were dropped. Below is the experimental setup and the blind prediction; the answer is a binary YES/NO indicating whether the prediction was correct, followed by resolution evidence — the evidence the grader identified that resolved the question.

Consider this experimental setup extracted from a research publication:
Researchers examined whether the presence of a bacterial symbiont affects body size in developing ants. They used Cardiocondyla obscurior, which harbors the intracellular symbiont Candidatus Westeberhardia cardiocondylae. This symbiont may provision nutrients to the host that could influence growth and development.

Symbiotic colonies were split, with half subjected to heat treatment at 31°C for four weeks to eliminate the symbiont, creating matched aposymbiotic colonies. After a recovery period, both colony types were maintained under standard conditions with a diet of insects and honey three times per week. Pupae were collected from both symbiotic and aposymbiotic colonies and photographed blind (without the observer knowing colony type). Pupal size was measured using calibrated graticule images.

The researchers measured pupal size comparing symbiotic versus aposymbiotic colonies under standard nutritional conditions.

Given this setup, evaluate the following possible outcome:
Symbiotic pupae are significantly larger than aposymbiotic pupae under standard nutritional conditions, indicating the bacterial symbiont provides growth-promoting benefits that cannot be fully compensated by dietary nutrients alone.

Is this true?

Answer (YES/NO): YES